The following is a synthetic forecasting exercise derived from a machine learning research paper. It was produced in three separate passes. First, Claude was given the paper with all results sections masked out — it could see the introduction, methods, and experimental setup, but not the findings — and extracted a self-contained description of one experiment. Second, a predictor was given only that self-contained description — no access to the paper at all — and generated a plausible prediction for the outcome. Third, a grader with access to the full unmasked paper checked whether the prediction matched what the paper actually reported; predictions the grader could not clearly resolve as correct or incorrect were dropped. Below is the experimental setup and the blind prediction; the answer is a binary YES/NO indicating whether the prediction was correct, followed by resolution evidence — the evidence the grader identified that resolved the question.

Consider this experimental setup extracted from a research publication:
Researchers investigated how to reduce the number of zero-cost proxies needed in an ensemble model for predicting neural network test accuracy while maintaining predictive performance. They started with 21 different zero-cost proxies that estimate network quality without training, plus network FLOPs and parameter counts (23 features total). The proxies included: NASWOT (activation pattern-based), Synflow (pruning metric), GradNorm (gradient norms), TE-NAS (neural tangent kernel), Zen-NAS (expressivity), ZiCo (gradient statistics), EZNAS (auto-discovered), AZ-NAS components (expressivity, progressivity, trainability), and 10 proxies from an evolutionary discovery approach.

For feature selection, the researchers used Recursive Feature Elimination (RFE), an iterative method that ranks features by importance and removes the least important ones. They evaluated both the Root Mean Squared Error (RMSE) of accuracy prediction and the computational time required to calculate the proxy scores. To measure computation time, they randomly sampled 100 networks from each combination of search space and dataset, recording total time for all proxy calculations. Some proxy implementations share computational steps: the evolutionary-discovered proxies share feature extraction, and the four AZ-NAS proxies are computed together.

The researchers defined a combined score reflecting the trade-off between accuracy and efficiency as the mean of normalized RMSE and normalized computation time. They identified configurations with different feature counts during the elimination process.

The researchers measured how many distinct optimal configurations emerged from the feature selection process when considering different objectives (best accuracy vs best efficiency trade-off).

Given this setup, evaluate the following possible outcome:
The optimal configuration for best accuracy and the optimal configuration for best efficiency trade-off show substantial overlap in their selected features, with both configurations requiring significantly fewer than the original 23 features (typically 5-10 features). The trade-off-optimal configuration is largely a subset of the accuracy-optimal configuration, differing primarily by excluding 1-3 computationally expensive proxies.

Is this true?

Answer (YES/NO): NO